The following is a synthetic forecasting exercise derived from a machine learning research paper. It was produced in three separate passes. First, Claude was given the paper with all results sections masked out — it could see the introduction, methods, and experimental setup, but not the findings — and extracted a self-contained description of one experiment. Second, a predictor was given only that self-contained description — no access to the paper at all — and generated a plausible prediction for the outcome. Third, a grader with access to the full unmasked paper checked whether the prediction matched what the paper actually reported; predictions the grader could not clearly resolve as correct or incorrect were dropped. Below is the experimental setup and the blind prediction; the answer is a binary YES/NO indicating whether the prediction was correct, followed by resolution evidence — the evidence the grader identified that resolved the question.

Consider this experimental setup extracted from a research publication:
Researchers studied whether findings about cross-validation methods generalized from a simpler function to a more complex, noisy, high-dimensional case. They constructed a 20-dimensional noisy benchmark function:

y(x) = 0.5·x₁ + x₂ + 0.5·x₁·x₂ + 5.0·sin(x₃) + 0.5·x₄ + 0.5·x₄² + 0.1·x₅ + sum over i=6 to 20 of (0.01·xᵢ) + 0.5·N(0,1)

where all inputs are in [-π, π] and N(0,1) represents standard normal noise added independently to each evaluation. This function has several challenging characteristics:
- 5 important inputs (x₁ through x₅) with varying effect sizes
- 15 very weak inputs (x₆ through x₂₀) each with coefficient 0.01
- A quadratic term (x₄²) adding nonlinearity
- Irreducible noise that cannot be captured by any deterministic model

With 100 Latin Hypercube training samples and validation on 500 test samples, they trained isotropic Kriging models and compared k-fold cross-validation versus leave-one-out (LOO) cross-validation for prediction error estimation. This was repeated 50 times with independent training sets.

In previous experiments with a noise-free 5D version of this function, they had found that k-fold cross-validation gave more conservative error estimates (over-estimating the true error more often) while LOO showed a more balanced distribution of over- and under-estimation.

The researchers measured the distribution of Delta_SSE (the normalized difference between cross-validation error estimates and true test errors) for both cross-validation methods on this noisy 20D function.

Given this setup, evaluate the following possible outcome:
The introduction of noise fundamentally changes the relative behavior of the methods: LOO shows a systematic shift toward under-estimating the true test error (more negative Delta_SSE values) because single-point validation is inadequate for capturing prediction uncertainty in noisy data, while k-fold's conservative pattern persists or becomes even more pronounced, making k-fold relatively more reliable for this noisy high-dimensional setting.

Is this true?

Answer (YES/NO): NO